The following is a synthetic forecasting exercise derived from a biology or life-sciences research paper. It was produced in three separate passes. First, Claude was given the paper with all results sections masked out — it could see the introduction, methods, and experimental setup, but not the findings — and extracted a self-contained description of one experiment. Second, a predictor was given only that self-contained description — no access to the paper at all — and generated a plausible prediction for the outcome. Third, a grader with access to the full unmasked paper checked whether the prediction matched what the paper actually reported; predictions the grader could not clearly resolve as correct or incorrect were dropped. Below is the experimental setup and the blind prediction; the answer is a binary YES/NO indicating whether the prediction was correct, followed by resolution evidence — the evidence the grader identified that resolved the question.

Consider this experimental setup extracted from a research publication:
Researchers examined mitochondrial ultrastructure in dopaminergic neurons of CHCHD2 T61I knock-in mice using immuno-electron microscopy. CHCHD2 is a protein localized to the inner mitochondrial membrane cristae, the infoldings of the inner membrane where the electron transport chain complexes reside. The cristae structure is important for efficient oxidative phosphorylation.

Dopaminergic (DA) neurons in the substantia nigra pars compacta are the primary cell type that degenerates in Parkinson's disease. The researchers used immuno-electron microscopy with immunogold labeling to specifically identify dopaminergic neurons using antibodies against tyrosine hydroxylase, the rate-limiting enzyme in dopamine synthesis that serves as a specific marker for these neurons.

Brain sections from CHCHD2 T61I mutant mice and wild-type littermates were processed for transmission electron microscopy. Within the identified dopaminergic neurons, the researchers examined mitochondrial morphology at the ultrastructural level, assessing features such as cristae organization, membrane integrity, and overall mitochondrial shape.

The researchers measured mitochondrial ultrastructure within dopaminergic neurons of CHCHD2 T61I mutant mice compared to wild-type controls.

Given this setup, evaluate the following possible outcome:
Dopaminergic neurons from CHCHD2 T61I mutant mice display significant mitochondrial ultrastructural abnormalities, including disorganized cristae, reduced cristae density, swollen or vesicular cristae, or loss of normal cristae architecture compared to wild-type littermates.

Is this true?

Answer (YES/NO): YES